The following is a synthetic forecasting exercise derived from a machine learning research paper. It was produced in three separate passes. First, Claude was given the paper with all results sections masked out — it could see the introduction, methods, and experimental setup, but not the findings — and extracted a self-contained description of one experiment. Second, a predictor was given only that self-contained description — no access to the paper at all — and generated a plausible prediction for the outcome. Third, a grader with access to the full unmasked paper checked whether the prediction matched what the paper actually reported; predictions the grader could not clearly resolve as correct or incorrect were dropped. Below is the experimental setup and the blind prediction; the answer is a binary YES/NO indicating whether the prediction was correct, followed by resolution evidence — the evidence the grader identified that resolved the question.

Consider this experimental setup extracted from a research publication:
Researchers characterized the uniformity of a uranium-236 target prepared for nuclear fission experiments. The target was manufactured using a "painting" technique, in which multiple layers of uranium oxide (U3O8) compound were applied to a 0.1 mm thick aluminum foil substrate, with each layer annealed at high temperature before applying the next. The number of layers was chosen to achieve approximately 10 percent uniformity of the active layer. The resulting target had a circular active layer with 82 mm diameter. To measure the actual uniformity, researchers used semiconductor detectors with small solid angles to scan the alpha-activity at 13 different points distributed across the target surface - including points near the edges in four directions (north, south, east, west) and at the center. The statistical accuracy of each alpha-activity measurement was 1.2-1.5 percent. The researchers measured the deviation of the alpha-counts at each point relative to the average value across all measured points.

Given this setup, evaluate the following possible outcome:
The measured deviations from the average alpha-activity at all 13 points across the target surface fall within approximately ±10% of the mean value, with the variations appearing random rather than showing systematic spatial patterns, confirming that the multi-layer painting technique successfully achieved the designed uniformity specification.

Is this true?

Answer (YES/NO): NO